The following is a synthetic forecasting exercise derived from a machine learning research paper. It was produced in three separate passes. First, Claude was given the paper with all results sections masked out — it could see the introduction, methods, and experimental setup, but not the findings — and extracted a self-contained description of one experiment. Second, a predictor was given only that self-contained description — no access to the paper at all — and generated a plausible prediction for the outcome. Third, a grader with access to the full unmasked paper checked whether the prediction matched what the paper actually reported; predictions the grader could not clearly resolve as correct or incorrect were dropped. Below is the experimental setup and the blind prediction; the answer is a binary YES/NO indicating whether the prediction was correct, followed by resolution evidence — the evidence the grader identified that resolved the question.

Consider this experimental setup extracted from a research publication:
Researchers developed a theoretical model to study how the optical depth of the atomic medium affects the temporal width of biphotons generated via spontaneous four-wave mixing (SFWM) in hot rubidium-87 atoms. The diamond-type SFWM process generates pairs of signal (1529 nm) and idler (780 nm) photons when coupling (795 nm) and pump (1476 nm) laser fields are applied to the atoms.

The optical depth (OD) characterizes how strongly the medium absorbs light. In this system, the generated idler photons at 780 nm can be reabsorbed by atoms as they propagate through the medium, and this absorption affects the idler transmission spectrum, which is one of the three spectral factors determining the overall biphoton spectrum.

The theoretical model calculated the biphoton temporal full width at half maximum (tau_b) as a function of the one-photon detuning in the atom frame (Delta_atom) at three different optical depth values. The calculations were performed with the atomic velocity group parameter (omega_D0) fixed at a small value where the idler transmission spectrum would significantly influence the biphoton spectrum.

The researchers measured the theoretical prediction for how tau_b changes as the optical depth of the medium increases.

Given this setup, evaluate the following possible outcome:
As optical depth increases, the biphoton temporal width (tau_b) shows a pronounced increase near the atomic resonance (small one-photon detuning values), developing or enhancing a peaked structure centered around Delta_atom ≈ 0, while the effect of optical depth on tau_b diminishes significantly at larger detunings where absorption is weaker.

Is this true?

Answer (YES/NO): NO